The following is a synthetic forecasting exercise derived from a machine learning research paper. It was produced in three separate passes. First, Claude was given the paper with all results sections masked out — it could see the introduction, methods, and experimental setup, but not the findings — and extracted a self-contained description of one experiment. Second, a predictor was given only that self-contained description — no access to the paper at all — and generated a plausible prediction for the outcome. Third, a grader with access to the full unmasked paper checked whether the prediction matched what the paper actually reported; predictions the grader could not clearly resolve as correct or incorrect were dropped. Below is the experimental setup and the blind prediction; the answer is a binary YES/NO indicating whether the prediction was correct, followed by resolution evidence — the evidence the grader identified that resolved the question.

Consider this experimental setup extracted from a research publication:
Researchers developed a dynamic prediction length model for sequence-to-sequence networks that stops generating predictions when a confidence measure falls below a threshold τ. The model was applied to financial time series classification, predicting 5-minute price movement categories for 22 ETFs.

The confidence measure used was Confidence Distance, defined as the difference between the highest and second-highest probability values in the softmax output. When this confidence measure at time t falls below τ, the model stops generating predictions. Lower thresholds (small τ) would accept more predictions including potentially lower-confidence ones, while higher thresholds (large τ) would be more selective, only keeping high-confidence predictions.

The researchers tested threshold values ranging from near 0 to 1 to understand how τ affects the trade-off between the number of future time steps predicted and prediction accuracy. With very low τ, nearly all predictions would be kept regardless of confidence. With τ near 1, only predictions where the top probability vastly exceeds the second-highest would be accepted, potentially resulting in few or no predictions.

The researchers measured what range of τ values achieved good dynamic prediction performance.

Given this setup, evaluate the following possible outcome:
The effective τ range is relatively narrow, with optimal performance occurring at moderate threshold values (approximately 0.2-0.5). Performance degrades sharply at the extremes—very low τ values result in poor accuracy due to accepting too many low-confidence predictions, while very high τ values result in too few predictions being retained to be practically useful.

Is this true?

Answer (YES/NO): NO